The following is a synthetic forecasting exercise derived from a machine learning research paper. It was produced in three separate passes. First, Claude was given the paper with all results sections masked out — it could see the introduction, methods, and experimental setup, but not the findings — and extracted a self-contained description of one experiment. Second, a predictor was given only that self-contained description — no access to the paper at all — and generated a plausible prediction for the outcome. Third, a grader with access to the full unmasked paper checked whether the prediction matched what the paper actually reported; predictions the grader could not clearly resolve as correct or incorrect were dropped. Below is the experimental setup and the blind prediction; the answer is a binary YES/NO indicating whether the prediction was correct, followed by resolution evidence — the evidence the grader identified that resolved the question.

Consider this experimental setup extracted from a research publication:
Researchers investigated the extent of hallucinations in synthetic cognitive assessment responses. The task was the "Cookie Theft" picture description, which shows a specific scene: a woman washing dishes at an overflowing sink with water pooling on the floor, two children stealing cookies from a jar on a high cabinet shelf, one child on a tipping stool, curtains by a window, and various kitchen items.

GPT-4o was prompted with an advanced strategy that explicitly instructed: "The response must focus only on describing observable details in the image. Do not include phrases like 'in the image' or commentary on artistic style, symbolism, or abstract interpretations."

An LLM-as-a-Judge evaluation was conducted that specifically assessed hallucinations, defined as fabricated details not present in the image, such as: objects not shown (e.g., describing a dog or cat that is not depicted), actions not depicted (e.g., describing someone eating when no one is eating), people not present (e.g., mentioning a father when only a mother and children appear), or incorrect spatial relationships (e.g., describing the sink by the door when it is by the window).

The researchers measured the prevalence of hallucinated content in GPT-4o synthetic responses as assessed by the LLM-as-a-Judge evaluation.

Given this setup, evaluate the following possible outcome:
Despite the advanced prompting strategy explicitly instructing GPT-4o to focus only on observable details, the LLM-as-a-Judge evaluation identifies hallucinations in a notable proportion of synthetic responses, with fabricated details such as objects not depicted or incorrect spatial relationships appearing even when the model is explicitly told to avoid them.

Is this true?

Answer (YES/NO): YES